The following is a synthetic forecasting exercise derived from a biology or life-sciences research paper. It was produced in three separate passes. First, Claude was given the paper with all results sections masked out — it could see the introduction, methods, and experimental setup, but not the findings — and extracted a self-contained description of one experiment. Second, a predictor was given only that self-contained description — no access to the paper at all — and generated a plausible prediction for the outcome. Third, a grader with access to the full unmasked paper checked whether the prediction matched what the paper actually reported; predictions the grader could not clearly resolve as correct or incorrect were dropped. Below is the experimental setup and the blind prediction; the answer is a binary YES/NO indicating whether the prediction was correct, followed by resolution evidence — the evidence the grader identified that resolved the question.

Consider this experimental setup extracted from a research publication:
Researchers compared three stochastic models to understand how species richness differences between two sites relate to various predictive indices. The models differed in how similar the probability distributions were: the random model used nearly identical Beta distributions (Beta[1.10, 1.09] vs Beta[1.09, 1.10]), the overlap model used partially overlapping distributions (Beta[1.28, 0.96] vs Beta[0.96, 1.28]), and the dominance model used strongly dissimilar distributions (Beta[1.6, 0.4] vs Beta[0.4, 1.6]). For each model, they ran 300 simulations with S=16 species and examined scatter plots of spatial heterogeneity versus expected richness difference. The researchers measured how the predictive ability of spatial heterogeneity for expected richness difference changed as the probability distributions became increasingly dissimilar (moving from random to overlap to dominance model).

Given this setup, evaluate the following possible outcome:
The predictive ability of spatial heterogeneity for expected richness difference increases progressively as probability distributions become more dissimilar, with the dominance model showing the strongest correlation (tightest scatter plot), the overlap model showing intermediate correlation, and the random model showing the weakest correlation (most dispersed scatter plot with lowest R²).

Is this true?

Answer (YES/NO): YES